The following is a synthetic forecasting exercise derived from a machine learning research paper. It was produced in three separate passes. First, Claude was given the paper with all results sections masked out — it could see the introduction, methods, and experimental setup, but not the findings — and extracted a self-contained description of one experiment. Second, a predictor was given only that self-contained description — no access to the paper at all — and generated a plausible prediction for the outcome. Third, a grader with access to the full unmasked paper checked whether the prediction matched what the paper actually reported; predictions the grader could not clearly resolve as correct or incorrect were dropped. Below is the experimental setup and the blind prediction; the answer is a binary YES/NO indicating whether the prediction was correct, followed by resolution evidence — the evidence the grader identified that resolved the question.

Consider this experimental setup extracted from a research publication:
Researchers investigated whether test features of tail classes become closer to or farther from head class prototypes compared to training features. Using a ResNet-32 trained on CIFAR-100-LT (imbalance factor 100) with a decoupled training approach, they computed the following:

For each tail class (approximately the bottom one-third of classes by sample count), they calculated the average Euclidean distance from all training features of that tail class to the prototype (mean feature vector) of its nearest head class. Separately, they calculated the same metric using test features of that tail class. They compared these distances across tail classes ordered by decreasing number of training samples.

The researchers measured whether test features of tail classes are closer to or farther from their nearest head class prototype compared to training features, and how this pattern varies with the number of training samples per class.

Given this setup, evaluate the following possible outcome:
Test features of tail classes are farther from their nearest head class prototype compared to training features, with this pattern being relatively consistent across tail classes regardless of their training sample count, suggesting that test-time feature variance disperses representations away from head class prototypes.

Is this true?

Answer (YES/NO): NO